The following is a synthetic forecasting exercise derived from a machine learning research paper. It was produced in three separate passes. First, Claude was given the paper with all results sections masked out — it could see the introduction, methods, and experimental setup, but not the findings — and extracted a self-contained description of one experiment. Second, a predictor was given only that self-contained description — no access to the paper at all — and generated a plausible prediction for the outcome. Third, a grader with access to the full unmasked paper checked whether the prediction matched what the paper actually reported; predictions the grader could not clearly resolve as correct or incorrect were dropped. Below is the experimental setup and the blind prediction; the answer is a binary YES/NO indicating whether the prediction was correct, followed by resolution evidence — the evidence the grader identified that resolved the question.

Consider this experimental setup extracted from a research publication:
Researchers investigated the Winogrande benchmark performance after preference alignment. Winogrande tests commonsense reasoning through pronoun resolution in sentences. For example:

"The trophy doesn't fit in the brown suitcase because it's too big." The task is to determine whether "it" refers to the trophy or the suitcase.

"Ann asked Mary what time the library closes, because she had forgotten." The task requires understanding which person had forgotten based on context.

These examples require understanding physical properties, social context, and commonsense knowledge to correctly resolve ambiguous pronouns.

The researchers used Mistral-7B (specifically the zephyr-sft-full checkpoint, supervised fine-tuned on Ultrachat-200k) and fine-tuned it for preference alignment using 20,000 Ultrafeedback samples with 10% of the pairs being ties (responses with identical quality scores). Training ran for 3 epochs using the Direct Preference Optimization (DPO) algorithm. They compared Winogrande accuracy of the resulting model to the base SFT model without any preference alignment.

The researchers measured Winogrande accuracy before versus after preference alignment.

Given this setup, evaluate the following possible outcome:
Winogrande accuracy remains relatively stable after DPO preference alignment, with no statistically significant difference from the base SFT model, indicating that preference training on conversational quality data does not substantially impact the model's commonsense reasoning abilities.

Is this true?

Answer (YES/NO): NO